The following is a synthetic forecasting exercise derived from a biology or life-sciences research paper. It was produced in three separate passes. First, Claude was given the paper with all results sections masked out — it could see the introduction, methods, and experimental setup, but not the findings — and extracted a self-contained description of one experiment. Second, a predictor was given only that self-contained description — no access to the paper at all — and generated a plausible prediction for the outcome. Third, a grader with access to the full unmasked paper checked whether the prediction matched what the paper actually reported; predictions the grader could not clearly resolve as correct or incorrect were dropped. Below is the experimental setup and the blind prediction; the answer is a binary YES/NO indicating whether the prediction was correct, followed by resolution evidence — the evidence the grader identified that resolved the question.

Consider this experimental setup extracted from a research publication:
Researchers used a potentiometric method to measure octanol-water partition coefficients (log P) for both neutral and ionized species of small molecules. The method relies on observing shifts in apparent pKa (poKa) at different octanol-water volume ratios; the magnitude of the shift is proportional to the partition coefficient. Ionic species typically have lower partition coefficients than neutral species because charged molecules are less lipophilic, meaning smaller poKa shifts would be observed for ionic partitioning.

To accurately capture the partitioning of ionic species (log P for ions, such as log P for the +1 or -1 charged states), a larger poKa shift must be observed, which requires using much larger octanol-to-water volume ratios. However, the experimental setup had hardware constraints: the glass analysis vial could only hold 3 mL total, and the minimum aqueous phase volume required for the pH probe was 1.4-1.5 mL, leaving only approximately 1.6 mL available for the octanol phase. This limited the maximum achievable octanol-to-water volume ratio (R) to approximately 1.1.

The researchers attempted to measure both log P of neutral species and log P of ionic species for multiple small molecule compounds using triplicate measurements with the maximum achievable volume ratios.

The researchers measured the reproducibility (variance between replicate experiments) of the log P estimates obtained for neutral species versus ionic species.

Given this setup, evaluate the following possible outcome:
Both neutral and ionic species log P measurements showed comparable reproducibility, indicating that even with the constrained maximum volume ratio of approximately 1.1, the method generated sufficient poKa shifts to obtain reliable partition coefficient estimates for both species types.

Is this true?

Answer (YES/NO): NO